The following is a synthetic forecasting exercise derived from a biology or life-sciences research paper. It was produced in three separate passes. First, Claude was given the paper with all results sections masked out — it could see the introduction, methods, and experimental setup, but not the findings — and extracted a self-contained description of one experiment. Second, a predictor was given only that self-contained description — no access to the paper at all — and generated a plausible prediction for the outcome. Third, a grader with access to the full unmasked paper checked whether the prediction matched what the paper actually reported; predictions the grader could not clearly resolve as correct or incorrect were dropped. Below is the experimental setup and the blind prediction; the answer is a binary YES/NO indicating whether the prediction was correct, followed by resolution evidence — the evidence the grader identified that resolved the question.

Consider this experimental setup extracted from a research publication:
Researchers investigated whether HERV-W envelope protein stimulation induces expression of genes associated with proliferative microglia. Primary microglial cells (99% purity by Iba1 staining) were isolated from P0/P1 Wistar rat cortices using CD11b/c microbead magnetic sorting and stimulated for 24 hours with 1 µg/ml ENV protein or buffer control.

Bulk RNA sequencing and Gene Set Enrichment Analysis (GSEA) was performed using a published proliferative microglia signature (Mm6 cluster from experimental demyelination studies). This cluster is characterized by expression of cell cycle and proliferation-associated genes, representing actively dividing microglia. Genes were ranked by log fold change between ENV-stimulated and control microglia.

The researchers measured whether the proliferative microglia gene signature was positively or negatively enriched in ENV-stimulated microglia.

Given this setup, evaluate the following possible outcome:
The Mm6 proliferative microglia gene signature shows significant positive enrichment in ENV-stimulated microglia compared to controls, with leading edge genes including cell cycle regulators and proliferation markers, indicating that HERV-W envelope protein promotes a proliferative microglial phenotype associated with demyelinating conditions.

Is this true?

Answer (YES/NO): NO